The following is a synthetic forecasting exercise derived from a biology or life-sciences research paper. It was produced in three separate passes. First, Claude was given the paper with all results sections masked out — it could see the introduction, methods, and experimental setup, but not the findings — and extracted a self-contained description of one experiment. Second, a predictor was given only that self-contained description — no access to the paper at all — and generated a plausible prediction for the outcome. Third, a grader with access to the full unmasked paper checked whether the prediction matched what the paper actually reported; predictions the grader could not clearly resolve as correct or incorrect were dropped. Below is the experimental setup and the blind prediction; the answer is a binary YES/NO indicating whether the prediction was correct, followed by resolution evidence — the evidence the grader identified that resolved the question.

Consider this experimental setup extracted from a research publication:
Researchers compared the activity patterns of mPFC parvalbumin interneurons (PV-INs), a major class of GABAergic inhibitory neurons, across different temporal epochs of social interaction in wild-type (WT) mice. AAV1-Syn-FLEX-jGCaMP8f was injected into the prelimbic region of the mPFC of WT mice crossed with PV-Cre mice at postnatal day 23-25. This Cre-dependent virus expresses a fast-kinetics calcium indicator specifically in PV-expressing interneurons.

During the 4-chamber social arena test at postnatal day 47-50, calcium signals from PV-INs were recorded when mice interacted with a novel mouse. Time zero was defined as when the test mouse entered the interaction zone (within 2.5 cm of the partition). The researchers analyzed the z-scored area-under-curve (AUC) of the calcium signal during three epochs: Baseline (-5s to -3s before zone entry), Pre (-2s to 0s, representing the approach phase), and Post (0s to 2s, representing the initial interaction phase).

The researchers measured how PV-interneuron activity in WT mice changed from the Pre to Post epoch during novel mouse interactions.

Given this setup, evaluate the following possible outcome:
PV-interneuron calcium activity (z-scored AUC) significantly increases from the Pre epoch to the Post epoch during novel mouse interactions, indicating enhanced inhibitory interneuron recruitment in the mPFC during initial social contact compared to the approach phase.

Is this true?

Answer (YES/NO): NO